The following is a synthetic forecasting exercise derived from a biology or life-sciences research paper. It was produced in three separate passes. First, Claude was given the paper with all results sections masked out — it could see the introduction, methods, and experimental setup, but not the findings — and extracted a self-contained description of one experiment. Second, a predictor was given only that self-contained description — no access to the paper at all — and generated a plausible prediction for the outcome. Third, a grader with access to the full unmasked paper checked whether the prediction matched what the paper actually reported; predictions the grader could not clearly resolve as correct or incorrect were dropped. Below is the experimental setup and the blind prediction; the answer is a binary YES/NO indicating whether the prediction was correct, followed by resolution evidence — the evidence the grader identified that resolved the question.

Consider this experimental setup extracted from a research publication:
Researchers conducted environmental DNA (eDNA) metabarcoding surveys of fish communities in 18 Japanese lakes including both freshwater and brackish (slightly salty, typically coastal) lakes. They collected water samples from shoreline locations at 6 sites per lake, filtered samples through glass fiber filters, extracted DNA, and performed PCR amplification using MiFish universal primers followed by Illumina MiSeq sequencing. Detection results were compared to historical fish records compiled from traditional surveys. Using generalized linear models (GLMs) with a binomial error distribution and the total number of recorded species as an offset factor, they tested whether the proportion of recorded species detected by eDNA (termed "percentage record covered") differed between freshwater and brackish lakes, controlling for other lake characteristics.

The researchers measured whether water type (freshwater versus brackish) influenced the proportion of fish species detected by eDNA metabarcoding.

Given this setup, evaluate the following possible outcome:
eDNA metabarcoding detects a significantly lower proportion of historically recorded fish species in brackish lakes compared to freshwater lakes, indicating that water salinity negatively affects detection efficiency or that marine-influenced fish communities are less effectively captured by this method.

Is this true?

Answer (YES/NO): NO